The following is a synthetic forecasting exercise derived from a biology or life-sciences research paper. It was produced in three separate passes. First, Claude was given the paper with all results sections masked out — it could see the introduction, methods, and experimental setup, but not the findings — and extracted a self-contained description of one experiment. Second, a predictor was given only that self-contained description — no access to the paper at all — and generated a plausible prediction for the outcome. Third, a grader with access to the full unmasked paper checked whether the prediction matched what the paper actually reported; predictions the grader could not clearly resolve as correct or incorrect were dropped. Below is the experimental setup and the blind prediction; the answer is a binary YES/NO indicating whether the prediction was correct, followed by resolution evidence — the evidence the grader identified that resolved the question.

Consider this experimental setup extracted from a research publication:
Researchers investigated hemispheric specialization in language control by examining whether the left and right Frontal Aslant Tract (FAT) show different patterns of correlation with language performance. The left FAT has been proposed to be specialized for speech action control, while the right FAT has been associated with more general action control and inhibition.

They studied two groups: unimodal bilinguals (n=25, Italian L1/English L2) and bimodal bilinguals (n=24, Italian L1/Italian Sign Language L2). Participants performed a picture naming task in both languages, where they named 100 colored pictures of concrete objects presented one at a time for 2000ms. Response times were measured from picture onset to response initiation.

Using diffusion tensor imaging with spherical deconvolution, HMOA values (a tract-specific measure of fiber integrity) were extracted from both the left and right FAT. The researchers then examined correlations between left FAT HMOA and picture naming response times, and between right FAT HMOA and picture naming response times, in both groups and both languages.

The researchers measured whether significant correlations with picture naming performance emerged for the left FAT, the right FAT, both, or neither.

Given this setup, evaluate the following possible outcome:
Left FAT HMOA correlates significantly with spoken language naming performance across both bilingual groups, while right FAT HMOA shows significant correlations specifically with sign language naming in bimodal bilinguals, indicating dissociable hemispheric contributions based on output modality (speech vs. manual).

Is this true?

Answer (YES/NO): NO